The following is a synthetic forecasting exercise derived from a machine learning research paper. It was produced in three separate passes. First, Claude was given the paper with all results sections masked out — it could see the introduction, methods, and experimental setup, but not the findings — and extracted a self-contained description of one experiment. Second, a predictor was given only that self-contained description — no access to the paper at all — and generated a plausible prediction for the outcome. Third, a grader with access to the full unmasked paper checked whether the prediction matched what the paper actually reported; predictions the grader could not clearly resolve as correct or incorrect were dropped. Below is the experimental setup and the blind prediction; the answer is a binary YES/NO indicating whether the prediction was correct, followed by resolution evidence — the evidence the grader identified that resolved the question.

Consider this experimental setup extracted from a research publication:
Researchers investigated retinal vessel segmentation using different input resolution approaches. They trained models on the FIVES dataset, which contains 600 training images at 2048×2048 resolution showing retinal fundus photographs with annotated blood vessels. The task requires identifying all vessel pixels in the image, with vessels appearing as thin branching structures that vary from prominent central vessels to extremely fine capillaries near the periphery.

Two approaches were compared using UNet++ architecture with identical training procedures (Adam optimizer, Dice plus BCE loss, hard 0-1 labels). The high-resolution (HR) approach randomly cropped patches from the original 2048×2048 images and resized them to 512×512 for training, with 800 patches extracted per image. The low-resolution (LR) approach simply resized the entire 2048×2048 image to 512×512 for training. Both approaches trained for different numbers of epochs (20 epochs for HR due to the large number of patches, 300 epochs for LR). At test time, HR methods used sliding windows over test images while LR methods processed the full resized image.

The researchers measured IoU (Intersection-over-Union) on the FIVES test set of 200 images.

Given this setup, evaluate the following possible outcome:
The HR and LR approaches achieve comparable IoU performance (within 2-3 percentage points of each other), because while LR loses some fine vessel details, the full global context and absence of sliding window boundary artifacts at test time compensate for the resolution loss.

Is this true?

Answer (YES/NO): NO